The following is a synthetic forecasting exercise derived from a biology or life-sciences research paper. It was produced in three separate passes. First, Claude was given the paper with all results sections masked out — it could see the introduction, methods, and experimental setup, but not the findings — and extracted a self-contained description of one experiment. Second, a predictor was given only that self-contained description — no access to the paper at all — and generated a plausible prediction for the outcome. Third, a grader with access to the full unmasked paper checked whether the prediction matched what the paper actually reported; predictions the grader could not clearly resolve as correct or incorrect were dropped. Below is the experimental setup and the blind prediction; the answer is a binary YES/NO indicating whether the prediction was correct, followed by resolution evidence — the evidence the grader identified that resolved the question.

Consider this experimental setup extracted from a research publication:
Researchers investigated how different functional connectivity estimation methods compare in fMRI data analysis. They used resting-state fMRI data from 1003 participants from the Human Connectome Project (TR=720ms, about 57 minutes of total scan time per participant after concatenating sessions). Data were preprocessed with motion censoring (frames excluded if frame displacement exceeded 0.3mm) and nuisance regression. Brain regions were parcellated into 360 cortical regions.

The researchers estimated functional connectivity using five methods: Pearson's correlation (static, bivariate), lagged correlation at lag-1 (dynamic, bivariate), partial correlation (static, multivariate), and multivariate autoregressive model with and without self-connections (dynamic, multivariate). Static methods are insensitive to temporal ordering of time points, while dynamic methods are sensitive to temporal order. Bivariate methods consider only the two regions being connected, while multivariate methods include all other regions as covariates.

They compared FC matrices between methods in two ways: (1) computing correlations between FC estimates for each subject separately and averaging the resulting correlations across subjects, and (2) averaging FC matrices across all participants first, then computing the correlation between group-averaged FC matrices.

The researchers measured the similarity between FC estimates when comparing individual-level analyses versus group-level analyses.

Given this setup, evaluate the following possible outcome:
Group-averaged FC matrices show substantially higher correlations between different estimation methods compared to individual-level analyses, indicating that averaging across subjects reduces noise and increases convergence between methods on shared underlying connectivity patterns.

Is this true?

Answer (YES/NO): YES